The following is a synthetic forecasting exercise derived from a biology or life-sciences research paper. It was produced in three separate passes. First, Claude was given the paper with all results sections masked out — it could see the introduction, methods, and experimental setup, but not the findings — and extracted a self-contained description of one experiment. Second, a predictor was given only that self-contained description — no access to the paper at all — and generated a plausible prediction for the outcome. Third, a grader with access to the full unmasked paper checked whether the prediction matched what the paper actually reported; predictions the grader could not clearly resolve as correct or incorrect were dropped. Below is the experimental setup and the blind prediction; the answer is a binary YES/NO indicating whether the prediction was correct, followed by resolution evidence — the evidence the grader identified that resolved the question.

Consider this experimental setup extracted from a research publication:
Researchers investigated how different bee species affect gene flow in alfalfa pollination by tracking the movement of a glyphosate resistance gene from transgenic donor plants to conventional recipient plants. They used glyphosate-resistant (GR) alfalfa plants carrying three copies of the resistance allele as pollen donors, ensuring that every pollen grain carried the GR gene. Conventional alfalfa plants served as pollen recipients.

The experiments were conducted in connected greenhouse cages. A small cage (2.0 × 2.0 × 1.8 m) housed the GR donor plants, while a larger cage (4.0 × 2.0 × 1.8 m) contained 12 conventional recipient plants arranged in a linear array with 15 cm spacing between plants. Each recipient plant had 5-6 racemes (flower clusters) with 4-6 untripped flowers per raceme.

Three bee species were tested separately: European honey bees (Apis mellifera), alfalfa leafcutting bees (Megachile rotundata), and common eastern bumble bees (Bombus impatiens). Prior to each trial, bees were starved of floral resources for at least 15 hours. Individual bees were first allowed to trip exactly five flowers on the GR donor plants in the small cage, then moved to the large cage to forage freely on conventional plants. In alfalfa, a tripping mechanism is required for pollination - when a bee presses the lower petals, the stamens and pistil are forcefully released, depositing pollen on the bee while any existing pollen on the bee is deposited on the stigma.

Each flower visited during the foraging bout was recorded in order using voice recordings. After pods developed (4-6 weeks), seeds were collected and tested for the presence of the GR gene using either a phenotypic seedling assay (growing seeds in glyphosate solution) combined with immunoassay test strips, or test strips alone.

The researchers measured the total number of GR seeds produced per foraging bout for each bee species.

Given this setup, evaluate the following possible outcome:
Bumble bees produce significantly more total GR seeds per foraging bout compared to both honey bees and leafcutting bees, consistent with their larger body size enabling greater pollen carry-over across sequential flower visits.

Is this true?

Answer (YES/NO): NO